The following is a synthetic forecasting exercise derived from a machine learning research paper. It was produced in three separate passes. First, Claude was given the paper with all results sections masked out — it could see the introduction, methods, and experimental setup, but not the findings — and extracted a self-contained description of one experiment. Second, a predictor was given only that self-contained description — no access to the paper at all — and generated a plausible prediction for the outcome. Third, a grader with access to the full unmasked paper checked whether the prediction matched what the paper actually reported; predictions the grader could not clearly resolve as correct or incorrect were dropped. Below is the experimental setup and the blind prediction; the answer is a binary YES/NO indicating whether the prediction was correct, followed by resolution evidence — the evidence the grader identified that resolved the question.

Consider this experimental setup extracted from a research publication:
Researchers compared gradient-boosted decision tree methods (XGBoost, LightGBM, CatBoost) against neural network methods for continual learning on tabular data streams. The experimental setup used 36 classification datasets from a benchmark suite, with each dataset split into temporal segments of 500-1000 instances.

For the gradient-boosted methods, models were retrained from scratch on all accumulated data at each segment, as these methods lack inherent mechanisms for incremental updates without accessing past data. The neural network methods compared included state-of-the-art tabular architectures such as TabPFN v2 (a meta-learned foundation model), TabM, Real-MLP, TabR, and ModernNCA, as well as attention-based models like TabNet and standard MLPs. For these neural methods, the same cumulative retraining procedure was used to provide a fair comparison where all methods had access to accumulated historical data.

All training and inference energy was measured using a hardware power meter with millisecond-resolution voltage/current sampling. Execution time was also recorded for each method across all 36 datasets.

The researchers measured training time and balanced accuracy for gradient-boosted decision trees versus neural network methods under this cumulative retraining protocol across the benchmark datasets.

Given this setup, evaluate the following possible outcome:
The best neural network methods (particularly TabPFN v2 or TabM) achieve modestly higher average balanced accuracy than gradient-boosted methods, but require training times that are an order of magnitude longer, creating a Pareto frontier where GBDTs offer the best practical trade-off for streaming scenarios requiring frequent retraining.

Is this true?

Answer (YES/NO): NO